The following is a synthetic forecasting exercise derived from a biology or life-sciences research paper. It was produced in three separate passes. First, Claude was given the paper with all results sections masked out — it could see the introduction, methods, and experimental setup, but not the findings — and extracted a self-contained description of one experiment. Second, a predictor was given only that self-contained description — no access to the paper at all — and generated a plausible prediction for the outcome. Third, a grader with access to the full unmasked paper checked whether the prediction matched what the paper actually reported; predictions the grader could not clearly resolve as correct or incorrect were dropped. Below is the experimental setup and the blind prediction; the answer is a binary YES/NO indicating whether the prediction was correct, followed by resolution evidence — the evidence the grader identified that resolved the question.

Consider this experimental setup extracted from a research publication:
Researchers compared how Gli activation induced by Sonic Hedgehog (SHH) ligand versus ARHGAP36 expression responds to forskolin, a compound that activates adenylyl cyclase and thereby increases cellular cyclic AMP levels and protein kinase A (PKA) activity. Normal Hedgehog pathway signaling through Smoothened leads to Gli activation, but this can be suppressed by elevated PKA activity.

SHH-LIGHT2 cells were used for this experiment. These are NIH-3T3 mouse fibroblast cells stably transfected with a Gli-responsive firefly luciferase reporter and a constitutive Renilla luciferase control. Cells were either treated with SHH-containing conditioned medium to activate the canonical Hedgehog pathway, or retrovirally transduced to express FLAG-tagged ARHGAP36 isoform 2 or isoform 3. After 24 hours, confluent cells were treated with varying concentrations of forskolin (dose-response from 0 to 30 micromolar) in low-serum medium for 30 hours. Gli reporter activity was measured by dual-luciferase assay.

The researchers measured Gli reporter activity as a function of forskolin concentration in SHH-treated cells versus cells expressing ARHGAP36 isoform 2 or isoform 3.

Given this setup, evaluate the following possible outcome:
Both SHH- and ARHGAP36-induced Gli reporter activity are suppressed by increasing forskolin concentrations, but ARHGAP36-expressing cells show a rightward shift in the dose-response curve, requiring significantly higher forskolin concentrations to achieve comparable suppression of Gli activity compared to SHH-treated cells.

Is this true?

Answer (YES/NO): NO